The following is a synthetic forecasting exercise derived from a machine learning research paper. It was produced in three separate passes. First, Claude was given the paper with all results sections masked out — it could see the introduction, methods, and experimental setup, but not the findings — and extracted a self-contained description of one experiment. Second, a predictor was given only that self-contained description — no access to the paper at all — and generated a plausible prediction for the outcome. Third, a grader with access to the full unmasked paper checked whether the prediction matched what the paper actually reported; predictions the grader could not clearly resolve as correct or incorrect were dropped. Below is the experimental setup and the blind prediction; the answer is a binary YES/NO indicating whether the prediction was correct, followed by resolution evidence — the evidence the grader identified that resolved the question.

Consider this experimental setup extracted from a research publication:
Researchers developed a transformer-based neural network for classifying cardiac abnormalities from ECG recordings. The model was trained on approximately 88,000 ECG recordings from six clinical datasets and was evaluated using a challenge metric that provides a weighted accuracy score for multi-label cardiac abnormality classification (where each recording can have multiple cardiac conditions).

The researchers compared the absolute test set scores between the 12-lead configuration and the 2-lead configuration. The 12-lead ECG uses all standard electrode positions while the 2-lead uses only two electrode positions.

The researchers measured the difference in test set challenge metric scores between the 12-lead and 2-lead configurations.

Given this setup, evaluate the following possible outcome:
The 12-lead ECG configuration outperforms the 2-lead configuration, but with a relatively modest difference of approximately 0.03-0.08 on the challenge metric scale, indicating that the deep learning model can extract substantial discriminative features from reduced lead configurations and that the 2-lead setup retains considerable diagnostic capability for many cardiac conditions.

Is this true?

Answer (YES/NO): YES